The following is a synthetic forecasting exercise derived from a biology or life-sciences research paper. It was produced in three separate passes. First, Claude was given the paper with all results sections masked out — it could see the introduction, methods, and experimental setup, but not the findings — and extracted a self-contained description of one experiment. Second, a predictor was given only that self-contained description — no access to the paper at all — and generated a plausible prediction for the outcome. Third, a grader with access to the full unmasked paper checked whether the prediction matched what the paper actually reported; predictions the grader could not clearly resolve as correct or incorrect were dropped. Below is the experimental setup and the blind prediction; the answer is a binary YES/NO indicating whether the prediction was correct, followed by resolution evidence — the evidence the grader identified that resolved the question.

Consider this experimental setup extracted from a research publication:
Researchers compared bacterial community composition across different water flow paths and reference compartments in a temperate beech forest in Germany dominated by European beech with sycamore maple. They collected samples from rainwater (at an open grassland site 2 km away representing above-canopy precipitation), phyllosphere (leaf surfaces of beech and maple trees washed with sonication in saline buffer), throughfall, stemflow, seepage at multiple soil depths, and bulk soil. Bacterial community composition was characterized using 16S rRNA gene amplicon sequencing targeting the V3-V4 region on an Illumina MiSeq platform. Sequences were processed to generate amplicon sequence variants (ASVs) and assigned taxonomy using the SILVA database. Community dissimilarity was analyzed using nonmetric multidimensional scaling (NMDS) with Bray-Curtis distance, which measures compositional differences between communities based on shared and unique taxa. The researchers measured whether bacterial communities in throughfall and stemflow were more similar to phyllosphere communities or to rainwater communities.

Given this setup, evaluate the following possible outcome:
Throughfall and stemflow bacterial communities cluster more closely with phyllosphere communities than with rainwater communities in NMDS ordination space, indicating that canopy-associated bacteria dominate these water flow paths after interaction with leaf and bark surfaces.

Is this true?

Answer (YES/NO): NO